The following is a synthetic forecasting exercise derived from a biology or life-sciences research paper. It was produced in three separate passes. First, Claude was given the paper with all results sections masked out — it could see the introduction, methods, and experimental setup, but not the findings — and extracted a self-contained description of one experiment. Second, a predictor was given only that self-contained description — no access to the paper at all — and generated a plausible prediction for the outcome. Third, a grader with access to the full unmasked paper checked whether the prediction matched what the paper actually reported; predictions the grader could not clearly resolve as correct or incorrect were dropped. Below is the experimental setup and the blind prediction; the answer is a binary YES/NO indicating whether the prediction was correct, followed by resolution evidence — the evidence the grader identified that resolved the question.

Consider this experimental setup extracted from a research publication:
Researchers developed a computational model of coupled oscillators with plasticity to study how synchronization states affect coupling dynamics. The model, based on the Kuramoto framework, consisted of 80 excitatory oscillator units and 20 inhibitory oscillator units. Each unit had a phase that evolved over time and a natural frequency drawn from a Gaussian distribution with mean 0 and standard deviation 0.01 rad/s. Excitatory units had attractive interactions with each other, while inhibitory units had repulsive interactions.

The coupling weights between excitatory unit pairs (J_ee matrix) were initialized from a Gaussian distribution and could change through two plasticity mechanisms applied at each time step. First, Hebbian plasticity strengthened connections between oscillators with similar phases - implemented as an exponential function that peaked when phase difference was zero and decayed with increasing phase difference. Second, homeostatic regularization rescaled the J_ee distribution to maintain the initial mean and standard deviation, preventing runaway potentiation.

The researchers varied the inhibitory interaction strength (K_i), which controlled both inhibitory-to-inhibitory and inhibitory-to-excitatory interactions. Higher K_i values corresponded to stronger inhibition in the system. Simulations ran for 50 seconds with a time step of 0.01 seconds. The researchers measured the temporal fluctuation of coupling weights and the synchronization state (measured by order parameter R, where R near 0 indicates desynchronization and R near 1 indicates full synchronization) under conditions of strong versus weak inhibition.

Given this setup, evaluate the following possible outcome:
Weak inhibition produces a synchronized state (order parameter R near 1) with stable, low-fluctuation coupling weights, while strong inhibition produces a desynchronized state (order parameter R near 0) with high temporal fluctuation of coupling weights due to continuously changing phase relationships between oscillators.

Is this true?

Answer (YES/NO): NO